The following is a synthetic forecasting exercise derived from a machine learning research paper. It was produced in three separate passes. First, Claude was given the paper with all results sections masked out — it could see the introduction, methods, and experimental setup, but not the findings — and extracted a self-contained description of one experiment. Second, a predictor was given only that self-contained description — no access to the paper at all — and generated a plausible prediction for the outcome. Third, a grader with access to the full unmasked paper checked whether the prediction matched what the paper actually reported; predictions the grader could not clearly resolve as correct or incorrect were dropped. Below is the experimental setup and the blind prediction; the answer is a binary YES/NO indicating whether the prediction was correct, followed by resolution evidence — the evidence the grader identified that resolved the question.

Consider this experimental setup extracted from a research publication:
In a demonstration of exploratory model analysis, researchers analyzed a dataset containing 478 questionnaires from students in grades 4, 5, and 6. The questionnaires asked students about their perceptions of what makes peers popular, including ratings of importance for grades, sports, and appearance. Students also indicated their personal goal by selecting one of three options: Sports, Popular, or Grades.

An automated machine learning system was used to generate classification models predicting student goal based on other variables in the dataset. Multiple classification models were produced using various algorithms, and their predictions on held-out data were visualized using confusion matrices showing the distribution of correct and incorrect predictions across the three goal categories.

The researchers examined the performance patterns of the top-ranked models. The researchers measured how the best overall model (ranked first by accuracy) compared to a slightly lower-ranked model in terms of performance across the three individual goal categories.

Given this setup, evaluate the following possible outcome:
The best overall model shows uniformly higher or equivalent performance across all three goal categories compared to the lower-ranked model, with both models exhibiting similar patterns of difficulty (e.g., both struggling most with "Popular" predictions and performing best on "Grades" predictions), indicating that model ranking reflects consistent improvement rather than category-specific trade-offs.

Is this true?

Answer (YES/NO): NO